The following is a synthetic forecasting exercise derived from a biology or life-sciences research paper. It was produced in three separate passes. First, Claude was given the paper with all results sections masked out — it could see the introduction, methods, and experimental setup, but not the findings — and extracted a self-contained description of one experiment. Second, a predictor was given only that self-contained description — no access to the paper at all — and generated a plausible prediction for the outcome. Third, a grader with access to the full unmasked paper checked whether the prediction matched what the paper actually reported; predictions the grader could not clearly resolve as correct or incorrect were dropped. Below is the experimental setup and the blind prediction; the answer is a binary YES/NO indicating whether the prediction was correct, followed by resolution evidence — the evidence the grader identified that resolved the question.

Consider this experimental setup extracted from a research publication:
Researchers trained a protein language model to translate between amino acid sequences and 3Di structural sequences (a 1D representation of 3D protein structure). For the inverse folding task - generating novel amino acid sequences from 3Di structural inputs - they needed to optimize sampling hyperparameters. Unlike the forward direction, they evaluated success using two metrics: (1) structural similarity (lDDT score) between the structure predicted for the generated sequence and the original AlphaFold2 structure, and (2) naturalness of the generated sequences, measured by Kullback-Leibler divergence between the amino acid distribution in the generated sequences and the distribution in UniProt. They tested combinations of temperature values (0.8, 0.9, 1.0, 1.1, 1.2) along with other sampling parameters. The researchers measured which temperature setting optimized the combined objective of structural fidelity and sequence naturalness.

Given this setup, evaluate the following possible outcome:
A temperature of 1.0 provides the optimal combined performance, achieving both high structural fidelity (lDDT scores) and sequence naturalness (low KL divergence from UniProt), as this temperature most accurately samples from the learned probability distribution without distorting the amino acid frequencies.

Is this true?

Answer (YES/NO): YES